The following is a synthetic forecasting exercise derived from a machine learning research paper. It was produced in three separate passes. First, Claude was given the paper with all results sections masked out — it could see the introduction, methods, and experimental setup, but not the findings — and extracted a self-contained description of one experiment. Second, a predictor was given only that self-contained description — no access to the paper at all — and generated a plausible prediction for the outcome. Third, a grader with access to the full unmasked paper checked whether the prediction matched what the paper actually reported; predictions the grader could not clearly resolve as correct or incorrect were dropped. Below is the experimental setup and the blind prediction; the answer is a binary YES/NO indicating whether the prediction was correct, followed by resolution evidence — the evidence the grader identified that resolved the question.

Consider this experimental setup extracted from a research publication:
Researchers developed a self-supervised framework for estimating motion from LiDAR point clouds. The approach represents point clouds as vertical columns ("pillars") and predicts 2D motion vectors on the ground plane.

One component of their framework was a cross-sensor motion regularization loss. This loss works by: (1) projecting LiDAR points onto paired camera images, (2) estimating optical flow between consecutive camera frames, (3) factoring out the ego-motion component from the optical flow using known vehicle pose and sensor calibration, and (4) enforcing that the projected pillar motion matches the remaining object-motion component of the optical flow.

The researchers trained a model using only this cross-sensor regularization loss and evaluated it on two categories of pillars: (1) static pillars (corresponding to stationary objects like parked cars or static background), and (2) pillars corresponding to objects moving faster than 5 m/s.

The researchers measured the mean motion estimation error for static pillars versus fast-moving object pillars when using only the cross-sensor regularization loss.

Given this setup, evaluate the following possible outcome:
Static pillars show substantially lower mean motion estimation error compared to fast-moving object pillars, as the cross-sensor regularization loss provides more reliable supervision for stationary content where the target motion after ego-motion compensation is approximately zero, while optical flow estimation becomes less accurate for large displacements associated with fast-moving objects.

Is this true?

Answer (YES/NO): YES